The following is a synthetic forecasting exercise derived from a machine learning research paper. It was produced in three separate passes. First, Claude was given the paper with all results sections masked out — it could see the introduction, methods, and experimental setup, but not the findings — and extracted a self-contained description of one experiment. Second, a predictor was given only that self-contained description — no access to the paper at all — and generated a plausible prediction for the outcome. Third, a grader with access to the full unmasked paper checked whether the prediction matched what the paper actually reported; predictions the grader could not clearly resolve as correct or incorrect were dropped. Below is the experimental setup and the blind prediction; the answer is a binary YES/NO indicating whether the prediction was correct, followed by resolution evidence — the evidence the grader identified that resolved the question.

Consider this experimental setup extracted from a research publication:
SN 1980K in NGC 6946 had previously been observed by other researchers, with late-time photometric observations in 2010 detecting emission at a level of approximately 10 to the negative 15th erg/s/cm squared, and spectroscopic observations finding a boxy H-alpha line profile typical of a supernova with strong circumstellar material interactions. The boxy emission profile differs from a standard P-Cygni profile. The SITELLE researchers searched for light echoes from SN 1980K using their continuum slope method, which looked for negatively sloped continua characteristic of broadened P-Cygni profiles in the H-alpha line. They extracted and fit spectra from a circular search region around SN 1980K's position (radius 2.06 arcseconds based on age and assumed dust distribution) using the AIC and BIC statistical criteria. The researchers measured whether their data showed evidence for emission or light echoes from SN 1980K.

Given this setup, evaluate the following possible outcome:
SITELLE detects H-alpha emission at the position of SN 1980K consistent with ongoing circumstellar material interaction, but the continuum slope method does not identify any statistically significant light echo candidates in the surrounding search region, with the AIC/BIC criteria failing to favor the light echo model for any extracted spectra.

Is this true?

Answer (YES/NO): NO